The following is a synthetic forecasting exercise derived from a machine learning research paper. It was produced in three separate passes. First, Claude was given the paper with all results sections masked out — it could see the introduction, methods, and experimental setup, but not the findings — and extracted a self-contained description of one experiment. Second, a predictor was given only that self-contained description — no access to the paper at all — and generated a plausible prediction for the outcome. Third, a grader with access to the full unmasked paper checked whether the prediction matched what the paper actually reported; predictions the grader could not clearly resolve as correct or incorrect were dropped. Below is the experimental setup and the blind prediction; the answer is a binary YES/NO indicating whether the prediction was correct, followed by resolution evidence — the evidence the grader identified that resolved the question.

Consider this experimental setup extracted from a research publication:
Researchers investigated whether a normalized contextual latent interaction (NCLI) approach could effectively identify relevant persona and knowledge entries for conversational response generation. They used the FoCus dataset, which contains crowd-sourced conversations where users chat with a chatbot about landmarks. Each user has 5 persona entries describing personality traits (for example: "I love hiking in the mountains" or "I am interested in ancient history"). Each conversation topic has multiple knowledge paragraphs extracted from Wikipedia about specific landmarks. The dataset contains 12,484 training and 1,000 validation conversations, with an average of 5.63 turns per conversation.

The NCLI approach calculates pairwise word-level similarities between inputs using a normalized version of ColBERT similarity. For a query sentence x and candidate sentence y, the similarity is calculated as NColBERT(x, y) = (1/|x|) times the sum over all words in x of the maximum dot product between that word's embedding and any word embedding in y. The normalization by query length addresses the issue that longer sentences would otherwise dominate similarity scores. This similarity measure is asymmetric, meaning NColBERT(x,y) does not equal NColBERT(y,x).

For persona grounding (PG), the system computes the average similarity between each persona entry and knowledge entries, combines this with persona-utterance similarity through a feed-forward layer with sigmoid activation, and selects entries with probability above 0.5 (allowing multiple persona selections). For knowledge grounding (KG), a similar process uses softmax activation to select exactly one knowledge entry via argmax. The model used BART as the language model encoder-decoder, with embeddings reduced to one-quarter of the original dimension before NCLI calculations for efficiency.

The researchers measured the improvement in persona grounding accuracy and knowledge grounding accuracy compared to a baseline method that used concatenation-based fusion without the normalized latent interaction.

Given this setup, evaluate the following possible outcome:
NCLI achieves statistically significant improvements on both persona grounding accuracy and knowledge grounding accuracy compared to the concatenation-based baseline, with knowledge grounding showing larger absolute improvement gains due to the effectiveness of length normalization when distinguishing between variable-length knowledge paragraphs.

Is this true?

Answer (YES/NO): NO